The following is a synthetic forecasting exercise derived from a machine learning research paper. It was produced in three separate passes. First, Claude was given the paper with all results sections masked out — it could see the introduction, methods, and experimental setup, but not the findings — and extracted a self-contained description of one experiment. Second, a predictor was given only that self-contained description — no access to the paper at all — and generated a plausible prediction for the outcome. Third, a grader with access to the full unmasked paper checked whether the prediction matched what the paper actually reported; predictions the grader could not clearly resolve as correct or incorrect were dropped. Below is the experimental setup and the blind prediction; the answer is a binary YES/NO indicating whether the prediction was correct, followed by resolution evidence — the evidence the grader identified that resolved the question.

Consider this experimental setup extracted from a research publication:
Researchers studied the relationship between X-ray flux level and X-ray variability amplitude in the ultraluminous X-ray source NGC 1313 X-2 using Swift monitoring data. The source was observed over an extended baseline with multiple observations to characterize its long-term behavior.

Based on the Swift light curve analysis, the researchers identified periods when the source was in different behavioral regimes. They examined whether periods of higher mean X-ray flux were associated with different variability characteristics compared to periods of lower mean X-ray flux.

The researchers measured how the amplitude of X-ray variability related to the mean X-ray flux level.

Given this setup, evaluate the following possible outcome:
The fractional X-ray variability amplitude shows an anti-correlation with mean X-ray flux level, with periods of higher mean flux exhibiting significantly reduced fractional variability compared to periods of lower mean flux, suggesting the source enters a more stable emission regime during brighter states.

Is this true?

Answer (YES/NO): NO